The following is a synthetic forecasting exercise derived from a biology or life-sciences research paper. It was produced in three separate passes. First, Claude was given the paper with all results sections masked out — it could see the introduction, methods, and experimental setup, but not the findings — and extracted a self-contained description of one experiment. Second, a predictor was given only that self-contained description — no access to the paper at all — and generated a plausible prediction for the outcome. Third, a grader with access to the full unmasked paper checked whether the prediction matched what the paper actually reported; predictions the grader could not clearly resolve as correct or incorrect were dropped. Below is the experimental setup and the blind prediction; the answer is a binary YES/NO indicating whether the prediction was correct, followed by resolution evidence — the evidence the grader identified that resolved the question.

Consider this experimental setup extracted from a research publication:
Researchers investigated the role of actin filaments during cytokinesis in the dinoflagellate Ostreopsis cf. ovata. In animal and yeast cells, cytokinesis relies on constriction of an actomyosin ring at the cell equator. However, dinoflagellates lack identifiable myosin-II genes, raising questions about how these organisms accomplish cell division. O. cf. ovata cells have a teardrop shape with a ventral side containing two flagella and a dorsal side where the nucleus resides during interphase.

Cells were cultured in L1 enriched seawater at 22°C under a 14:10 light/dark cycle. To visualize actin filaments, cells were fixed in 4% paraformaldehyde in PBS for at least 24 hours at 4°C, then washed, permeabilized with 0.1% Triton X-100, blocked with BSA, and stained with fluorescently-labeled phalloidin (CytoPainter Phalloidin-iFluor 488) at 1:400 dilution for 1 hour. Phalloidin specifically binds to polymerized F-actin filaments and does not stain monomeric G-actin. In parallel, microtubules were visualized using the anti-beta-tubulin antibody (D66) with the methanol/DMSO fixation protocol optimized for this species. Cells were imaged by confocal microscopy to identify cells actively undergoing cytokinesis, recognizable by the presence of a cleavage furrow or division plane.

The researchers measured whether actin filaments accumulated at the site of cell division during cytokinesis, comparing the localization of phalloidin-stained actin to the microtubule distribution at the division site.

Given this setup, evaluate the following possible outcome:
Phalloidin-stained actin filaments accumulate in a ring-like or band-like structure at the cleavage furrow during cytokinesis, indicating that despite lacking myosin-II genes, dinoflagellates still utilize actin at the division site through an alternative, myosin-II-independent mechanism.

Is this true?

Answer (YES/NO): NO